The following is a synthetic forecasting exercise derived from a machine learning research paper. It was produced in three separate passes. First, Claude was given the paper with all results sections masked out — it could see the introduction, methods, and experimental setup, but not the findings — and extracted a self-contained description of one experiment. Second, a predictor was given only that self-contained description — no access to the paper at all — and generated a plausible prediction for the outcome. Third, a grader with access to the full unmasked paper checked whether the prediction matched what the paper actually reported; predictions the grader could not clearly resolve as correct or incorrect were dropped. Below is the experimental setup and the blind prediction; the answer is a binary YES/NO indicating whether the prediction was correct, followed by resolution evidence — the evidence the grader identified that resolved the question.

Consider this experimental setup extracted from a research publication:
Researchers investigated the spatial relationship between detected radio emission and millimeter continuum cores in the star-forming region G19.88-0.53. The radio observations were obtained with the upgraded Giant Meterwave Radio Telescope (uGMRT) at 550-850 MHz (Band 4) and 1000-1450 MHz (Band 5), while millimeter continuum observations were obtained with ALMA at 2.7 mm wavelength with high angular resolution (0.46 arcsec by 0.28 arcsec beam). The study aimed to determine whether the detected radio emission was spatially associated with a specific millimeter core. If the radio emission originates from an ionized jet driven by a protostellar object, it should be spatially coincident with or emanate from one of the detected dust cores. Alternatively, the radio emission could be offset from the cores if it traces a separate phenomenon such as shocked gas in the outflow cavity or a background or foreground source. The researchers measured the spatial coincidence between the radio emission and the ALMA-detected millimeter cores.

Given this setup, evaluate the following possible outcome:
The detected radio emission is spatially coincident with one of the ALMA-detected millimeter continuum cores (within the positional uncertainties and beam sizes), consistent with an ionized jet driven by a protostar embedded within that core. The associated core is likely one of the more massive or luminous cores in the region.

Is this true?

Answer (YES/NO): YES